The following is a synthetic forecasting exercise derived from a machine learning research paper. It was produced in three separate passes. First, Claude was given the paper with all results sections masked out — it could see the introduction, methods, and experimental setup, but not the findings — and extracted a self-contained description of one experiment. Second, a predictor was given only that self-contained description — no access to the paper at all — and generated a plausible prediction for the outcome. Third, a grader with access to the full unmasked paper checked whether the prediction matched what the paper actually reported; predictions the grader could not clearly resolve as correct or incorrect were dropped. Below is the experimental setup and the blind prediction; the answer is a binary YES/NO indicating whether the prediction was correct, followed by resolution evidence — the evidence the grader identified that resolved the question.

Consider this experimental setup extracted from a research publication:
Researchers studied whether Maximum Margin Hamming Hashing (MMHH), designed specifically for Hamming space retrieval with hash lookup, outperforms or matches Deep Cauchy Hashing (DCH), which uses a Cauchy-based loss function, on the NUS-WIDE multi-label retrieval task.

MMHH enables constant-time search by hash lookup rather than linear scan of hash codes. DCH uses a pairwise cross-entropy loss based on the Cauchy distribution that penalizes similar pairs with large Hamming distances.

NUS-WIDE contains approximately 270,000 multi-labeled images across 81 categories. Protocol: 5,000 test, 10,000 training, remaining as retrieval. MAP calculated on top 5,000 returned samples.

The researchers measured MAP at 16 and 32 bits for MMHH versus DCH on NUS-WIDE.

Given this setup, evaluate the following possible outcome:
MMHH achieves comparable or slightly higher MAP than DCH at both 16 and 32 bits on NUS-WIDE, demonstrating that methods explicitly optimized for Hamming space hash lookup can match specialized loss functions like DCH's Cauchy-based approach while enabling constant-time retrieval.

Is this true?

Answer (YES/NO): NO